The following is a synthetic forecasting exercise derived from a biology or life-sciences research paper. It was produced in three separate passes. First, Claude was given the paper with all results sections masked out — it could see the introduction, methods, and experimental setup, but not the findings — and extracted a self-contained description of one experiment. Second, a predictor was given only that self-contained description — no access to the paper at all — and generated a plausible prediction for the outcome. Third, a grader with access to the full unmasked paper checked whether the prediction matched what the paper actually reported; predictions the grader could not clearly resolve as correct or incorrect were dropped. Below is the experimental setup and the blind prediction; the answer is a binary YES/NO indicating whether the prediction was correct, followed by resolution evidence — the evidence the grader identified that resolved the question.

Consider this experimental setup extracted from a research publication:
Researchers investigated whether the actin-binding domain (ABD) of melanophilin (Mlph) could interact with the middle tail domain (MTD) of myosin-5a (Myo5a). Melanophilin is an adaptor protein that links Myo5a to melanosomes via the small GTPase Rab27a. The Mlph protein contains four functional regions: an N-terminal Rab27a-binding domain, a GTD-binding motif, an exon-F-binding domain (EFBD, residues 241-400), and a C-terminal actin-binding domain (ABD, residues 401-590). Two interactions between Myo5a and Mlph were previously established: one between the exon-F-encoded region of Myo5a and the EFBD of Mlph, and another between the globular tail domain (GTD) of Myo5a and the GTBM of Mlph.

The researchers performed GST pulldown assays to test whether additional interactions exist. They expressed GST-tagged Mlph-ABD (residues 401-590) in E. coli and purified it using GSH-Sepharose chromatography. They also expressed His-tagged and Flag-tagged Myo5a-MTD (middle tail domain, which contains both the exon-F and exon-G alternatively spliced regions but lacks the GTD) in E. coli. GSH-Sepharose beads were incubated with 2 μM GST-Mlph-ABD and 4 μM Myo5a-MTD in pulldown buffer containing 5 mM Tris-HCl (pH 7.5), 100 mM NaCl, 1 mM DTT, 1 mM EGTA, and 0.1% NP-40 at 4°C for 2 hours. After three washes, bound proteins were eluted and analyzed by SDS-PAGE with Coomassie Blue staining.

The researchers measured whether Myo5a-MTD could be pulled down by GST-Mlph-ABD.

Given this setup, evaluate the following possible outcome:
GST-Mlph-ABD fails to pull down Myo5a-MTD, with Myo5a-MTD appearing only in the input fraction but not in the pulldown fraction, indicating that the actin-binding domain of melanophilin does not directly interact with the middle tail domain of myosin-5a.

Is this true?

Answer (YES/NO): NO